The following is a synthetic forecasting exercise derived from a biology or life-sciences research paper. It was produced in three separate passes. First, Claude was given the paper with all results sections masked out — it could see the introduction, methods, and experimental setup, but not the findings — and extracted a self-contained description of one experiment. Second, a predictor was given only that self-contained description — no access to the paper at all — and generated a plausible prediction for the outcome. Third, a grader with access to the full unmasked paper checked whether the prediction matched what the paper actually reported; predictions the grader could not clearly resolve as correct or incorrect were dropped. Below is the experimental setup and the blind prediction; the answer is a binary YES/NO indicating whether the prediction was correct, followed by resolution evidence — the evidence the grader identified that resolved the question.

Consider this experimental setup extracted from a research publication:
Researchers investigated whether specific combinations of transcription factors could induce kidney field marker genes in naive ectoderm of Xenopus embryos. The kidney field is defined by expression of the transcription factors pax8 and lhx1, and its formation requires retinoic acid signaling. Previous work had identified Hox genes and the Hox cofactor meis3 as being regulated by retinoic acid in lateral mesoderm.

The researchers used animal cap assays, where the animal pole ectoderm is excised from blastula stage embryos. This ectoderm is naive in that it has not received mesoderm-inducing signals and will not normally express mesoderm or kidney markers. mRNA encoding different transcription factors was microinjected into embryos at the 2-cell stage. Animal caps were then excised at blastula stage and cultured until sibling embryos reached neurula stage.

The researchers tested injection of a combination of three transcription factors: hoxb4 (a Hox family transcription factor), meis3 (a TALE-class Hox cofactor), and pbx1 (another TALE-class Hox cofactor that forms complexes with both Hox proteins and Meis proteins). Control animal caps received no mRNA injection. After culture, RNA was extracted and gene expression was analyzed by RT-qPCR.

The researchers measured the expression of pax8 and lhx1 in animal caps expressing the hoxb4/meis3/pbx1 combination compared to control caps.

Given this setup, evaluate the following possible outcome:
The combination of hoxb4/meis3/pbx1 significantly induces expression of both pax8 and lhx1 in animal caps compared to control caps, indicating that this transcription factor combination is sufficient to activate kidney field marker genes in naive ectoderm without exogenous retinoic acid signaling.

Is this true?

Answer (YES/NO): NO